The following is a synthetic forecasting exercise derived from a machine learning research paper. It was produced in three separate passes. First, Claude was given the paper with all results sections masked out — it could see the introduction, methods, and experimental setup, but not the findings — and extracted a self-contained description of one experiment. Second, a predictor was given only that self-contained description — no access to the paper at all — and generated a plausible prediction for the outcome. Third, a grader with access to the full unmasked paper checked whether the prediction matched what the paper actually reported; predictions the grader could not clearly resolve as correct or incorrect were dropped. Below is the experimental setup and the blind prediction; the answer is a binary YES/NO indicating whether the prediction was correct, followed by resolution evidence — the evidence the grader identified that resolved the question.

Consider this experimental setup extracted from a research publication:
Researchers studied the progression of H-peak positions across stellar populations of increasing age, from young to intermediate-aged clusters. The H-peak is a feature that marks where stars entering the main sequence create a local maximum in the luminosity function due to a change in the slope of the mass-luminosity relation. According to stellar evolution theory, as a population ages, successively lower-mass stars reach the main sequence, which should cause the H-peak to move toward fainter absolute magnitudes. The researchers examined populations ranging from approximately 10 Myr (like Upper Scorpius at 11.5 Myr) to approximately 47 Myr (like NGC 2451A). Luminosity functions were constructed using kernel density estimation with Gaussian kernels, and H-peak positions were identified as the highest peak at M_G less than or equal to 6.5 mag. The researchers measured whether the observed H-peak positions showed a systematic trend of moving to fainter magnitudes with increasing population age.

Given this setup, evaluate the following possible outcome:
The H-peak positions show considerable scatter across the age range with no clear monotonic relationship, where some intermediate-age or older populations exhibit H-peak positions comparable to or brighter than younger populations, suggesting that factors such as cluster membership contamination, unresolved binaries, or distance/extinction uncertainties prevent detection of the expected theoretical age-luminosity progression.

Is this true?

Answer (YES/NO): NO